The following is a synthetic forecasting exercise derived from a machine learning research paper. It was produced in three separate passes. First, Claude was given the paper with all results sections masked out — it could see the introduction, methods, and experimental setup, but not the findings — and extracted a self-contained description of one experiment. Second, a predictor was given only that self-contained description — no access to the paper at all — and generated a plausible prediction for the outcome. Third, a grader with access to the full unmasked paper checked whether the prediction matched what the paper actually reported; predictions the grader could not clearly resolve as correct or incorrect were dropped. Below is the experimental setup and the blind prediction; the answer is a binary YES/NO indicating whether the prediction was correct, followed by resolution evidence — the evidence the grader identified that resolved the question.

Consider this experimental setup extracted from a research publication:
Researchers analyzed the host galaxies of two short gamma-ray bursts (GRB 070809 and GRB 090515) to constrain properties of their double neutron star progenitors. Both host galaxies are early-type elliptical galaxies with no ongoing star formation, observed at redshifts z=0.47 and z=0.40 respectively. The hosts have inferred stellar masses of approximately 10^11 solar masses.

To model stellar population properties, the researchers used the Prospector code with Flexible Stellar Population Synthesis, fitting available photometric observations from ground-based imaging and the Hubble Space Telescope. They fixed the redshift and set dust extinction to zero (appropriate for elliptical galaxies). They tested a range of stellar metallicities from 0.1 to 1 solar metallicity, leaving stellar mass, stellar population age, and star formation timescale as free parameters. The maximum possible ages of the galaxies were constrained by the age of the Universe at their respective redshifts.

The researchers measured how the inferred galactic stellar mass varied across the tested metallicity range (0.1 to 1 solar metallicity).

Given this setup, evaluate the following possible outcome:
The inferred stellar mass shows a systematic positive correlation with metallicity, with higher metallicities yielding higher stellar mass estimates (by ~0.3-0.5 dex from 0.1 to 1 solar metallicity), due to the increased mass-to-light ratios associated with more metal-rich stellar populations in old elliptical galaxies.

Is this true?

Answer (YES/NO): NO